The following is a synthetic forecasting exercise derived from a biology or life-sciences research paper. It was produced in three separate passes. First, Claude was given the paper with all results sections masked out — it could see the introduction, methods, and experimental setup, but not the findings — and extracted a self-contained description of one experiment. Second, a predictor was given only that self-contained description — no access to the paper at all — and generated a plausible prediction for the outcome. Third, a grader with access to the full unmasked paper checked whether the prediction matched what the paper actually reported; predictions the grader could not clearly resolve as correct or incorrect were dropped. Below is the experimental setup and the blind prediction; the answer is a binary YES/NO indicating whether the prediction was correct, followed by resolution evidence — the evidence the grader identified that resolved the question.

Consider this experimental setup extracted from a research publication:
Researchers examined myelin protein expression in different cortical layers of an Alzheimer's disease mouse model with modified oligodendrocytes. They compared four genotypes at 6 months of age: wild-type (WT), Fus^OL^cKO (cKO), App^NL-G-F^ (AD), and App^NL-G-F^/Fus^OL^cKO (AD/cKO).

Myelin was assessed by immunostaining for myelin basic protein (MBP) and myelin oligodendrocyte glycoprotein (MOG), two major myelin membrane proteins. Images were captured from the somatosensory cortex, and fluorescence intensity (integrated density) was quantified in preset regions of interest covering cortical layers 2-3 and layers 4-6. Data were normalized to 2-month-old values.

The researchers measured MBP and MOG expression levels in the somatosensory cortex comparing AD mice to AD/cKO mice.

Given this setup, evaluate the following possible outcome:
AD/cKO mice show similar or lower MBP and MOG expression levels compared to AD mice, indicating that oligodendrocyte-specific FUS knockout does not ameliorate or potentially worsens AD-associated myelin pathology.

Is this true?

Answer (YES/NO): NO